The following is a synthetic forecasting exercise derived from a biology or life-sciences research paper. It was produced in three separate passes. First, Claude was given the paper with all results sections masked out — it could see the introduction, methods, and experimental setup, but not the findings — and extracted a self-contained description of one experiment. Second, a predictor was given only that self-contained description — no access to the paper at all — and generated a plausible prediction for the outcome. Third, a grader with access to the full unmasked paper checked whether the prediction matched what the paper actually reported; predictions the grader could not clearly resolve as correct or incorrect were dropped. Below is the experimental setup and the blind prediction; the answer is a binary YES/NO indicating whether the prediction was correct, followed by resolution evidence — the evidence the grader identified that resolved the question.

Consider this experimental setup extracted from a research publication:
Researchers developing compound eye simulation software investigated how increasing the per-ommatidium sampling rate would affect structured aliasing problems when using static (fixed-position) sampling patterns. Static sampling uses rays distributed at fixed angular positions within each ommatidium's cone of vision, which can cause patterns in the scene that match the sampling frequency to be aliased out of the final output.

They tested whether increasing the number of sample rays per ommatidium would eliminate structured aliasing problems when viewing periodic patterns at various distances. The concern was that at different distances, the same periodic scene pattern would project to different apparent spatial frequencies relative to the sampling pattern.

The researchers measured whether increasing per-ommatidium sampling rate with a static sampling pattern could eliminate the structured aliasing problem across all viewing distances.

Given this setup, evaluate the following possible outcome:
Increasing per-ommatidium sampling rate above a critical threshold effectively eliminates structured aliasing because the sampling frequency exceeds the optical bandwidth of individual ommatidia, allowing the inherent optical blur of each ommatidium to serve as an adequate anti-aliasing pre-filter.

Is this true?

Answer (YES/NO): NO